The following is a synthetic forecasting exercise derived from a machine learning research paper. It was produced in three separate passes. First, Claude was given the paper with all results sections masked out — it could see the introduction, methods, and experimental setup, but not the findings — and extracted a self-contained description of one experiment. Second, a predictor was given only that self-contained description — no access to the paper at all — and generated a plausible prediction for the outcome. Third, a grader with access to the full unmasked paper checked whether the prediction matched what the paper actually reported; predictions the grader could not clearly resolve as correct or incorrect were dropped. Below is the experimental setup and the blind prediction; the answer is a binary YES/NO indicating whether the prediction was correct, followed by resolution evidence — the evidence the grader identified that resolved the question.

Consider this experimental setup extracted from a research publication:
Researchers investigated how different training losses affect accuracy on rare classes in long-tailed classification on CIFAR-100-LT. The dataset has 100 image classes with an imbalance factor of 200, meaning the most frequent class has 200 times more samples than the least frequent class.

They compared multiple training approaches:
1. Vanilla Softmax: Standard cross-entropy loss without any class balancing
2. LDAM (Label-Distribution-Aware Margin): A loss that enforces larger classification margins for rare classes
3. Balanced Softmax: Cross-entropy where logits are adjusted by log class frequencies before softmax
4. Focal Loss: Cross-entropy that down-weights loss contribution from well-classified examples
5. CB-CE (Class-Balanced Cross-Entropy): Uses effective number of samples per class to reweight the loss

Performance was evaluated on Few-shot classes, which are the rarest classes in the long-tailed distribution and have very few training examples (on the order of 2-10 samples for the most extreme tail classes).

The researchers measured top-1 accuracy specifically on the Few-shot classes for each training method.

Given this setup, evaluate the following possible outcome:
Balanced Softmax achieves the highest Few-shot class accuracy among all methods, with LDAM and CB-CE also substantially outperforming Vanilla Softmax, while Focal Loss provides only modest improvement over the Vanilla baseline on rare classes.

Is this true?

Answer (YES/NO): NO